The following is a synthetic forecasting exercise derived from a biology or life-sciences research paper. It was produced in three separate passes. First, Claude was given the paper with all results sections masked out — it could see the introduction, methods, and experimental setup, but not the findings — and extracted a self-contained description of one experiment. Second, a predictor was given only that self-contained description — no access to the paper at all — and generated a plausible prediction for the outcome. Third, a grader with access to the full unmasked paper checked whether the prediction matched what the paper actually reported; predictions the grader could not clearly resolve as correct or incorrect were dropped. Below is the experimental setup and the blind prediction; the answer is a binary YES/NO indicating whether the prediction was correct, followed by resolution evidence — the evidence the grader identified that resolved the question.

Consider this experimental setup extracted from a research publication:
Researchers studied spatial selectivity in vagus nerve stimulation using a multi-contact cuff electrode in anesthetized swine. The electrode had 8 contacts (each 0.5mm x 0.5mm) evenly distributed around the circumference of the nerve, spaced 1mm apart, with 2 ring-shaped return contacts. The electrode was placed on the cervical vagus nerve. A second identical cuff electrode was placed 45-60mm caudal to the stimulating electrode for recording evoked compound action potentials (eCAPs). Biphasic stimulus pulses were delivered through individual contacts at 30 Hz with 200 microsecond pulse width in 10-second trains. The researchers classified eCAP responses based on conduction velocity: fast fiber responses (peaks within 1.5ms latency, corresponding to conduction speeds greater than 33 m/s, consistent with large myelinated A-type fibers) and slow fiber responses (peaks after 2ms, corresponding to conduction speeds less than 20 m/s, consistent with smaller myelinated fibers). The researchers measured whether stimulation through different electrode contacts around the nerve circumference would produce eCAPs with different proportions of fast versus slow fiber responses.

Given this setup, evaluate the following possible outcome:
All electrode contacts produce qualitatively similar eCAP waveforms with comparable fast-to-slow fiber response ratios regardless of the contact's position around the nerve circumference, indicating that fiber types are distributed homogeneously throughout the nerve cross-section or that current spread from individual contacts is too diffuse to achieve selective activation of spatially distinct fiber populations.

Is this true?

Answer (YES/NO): NO